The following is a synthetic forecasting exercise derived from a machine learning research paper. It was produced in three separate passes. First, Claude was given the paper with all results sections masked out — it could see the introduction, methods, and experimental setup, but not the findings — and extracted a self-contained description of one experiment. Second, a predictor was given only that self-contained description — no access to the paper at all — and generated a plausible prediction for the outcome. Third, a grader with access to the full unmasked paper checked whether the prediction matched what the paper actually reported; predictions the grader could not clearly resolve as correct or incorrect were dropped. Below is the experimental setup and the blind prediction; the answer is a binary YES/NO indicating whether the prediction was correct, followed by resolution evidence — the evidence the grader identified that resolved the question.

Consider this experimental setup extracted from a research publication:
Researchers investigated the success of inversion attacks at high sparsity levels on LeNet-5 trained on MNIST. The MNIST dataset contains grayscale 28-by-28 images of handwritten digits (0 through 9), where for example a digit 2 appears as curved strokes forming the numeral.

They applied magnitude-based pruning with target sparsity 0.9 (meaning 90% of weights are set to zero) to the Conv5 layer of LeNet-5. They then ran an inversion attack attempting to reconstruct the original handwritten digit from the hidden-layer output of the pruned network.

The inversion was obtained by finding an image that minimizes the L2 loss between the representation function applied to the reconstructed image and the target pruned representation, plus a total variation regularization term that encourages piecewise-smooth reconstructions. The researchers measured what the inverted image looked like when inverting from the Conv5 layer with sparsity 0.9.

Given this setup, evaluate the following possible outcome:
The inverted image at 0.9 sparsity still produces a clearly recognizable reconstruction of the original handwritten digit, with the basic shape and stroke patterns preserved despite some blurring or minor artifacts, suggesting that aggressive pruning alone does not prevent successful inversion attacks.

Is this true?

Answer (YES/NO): NO